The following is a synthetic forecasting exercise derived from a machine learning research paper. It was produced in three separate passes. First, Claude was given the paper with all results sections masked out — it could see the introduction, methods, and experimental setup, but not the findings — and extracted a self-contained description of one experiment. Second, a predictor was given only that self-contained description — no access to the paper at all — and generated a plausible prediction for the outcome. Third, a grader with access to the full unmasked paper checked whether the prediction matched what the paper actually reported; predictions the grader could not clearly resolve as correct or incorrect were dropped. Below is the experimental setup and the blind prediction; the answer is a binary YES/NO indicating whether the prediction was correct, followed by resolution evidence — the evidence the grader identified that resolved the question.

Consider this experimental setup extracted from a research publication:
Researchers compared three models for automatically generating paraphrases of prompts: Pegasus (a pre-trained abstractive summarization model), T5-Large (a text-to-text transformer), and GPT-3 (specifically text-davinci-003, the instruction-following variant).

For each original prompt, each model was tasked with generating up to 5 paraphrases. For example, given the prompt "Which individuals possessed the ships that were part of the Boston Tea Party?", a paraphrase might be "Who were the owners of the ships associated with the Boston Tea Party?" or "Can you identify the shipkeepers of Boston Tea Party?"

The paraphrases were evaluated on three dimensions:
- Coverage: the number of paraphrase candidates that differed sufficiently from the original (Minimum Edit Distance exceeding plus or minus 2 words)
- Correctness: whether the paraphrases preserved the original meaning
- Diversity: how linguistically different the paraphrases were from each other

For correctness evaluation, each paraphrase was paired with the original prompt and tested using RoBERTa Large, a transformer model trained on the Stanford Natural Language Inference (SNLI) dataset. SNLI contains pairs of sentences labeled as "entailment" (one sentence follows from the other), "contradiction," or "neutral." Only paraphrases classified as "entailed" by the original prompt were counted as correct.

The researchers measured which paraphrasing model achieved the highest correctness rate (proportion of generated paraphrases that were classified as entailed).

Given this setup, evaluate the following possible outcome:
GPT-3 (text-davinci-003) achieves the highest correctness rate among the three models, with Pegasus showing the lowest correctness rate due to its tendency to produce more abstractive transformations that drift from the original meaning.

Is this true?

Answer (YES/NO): NO